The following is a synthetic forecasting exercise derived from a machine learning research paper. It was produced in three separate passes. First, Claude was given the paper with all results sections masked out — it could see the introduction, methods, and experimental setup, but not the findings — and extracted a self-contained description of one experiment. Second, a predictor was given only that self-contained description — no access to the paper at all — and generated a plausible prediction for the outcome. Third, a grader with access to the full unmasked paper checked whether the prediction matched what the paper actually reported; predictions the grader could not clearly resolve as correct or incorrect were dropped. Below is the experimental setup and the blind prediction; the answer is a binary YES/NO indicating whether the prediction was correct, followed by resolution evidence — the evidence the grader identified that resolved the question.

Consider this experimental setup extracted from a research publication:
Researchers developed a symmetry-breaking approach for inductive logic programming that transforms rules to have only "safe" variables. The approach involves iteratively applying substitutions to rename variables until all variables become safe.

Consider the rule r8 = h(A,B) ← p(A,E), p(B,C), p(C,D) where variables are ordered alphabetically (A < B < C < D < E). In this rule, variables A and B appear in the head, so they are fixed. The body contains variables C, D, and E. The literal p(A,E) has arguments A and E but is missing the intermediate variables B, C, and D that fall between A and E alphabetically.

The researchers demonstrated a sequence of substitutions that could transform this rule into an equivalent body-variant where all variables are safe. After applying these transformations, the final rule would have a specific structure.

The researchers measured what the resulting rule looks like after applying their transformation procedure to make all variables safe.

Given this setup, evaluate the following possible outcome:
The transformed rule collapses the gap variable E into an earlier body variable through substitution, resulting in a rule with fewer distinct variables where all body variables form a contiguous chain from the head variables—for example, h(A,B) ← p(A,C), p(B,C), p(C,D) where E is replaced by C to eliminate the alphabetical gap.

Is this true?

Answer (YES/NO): NO